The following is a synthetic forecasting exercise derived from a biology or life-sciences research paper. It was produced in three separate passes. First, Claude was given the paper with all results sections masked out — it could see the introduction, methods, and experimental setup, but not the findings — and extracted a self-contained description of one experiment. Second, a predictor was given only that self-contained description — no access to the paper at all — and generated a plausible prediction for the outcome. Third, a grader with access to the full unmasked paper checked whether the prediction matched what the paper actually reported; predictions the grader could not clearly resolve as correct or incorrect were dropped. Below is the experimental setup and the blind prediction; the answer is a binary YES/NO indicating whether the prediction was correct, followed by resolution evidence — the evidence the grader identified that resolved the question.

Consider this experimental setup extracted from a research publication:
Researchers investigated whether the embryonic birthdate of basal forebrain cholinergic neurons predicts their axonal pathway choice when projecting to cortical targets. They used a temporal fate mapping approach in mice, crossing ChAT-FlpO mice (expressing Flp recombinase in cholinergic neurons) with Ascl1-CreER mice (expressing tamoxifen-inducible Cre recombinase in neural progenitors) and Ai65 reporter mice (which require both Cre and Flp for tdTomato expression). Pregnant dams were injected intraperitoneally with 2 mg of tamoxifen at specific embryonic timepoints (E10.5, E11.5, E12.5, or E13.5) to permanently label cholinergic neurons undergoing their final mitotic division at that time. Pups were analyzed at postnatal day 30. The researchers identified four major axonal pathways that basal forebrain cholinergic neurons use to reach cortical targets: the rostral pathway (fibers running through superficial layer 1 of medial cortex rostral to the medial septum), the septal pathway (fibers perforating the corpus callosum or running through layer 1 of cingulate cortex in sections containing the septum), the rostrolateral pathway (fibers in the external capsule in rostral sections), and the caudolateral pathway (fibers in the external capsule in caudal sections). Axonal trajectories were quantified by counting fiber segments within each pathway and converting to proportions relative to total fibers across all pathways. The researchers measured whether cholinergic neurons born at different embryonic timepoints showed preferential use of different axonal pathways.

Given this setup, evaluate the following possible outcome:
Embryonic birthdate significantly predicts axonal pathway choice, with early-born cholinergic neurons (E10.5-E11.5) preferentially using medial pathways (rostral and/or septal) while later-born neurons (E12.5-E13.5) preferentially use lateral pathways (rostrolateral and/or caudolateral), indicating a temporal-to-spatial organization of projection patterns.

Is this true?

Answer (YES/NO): NO